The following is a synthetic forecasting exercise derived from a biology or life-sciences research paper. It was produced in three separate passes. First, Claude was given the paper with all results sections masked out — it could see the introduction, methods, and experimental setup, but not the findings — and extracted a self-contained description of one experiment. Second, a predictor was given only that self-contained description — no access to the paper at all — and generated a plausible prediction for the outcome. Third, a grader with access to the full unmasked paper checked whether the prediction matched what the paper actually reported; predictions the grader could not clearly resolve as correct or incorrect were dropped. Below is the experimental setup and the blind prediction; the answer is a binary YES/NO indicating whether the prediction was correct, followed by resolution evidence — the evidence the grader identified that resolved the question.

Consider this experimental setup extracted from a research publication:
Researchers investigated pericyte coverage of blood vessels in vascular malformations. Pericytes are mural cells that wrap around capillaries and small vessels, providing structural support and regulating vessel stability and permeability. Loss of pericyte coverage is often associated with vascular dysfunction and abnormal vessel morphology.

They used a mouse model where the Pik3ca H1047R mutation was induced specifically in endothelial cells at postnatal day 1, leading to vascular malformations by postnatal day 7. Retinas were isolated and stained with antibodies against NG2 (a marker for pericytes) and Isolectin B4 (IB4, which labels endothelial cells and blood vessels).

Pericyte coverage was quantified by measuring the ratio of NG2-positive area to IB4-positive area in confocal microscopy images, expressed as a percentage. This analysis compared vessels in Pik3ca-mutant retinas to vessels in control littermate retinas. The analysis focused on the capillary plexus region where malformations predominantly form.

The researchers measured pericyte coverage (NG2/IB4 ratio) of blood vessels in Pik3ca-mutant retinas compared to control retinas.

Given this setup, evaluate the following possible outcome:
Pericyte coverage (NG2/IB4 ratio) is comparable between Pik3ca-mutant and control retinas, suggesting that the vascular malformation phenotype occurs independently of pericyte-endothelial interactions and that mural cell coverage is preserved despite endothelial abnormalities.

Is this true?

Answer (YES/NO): NO